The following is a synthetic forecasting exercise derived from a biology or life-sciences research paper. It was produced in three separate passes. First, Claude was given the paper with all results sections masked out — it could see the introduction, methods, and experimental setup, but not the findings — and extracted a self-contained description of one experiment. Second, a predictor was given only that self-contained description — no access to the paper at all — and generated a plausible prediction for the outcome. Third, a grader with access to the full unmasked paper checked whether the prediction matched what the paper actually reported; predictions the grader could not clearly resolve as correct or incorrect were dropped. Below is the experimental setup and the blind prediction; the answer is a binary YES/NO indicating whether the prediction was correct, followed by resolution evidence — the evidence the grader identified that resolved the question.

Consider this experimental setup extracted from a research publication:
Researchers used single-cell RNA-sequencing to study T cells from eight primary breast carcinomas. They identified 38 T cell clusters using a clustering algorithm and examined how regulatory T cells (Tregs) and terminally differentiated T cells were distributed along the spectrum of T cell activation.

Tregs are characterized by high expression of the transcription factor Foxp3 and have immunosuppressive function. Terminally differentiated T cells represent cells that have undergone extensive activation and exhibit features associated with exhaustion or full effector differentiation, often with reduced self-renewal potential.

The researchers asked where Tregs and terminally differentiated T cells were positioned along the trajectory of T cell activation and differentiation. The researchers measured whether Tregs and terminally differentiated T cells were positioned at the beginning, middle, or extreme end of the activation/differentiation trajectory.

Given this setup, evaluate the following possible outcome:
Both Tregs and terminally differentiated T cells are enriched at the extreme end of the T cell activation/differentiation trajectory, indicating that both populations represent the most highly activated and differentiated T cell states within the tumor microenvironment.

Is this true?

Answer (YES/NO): YES